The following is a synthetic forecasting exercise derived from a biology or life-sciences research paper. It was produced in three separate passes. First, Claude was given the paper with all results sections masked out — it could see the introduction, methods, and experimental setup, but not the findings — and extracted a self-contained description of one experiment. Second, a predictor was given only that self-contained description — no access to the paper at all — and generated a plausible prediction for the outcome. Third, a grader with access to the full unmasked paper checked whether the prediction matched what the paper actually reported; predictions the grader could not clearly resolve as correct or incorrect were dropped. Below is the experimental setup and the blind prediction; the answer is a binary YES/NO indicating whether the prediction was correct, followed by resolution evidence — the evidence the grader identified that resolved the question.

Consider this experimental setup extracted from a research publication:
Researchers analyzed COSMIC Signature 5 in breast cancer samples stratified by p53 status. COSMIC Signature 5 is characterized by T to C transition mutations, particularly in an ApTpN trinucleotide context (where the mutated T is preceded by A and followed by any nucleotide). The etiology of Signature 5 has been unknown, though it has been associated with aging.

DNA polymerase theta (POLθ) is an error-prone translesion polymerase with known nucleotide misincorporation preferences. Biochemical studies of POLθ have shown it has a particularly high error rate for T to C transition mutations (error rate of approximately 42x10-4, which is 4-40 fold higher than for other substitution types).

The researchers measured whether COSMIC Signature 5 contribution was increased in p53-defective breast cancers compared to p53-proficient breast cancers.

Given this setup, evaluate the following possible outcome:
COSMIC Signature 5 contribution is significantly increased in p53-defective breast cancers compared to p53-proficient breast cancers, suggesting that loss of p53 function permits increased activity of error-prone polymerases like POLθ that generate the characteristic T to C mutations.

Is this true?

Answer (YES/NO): YES